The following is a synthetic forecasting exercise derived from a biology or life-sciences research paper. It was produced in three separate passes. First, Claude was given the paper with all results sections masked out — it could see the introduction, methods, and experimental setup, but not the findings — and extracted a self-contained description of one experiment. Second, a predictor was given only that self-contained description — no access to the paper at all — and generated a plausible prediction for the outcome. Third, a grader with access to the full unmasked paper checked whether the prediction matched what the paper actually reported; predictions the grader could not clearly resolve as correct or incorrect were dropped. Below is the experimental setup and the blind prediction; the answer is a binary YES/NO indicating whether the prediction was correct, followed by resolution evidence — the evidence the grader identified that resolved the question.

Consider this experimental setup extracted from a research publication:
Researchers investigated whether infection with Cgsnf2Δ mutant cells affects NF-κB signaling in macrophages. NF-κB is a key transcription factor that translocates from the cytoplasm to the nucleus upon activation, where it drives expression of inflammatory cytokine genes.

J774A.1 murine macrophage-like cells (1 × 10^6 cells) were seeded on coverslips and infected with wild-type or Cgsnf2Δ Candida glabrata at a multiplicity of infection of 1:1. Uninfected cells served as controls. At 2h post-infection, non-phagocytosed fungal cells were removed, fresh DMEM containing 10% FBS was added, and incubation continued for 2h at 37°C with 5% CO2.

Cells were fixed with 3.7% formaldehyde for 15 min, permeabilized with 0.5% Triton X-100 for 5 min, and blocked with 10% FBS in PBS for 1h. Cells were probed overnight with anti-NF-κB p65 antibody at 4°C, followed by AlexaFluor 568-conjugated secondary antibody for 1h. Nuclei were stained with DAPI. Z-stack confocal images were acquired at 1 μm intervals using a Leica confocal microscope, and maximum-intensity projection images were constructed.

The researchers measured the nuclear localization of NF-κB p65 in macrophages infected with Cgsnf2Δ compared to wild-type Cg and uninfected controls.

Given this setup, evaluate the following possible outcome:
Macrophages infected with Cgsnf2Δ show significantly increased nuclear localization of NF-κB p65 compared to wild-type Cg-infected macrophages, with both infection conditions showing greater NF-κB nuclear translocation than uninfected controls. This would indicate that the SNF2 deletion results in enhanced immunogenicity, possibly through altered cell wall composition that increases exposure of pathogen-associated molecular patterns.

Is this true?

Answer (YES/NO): YES